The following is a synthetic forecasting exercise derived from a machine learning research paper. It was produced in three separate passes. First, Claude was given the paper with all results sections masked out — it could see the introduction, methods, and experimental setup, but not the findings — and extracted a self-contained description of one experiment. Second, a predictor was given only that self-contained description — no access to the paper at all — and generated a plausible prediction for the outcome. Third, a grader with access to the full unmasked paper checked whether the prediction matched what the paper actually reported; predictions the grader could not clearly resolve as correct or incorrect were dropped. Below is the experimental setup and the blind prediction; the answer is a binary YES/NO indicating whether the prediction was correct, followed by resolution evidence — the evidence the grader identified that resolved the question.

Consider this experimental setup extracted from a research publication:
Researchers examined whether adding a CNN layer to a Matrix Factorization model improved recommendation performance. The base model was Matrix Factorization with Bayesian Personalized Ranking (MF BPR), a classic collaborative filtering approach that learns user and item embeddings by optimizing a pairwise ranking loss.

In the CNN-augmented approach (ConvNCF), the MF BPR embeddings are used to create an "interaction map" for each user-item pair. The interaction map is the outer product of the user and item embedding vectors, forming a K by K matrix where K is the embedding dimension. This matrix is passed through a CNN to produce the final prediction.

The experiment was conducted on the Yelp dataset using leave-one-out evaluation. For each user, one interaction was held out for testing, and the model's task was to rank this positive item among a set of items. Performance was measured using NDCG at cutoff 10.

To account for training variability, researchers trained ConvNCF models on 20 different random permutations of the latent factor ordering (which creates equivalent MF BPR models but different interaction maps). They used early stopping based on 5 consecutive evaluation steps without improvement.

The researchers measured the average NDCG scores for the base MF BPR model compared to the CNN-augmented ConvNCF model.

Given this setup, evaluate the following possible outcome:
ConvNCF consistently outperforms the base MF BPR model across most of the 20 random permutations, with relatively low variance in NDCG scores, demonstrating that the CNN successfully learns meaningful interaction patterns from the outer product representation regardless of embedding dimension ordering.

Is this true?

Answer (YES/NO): NO